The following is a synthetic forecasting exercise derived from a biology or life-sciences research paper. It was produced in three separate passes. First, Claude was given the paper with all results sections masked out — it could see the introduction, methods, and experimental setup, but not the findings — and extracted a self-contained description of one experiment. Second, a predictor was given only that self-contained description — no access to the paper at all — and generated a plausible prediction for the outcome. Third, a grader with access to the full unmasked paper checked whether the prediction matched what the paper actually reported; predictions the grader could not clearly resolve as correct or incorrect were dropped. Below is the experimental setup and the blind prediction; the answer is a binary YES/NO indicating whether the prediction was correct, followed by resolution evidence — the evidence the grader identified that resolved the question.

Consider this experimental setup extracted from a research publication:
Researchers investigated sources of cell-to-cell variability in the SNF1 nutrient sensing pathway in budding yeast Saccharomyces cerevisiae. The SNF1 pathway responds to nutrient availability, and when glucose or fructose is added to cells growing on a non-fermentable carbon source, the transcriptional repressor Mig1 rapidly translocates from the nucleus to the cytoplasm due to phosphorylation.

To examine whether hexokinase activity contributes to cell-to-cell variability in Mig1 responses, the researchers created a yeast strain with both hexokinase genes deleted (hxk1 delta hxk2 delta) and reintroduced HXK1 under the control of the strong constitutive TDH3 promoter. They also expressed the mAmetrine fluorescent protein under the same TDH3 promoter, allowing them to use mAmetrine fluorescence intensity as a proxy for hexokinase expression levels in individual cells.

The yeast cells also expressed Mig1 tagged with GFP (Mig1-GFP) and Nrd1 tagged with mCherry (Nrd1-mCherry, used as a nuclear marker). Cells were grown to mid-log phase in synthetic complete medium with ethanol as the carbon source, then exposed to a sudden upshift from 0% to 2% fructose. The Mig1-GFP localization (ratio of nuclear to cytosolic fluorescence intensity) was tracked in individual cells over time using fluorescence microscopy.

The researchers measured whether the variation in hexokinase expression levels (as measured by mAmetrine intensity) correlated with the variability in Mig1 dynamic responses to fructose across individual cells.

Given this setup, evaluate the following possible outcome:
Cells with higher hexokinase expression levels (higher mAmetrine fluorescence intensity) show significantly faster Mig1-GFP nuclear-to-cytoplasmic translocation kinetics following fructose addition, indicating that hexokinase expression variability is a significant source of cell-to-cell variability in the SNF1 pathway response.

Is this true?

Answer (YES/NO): NO